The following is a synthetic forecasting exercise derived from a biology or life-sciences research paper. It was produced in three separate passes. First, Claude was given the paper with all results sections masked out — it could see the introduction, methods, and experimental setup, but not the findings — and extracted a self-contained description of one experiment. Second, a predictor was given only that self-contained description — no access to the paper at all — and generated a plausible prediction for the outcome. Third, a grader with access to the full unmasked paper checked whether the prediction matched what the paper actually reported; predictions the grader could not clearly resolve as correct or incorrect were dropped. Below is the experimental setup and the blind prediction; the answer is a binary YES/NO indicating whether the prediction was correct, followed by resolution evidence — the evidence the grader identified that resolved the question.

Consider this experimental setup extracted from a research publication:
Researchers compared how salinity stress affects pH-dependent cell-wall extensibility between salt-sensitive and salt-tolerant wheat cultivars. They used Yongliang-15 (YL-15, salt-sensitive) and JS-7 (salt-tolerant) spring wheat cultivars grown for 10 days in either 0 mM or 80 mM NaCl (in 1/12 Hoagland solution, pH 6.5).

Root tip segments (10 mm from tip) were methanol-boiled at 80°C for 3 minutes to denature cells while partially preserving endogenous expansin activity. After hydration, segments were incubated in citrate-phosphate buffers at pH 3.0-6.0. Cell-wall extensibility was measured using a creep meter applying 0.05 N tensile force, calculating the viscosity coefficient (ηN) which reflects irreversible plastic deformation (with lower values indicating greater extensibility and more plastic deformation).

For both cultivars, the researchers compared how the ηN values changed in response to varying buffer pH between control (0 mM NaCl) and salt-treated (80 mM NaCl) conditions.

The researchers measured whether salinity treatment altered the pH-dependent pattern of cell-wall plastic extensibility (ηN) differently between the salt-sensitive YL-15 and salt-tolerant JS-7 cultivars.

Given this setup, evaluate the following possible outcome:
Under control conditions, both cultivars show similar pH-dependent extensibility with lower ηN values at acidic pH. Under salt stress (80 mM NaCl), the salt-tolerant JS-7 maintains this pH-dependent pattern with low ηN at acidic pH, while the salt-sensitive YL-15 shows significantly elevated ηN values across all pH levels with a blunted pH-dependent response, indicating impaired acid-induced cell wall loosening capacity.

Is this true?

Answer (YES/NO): NO